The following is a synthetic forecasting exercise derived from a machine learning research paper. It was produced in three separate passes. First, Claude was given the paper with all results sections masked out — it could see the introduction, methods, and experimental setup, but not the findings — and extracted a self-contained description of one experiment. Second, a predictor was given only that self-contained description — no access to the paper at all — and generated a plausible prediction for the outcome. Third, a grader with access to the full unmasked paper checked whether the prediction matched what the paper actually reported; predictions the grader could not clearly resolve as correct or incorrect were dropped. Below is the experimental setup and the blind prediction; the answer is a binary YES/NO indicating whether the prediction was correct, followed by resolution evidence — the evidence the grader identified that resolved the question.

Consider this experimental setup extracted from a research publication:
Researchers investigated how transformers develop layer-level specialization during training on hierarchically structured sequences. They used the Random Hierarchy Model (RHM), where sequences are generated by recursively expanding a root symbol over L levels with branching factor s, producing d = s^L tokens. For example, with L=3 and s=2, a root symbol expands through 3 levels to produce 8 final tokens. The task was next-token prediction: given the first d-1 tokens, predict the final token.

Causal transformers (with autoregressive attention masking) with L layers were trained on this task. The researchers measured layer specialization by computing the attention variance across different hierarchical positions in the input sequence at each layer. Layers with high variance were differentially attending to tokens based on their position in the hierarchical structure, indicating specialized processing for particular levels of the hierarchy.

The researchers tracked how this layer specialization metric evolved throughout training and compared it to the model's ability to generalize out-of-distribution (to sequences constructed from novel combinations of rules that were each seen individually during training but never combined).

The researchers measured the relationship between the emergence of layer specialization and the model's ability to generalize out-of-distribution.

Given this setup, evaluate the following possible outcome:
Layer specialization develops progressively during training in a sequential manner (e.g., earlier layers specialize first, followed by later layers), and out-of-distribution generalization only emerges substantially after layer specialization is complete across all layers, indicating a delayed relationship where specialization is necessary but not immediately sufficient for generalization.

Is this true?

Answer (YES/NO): NO